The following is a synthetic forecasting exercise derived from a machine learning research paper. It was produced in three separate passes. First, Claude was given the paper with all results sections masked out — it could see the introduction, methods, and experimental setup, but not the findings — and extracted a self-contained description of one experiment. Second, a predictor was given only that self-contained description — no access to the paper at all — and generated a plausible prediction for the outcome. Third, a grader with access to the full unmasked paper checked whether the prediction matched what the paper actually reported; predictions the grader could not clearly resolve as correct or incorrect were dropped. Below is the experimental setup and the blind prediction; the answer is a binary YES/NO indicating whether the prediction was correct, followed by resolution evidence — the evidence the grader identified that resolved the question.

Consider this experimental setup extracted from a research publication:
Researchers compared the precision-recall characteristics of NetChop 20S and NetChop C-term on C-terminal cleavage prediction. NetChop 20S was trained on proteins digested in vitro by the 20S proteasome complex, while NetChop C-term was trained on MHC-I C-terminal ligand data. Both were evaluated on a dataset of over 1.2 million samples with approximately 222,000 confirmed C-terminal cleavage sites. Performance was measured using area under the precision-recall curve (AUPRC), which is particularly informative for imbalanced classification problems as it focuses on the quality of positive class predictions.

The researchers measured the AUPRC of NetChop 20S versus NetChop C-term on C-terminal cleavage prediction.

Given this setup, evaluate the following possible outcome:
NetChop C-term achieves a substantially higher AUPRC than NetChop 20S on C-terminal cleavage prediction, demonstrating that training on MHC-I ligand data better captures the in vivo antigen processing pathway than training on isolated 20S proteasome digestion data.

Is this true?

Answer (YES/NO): YES